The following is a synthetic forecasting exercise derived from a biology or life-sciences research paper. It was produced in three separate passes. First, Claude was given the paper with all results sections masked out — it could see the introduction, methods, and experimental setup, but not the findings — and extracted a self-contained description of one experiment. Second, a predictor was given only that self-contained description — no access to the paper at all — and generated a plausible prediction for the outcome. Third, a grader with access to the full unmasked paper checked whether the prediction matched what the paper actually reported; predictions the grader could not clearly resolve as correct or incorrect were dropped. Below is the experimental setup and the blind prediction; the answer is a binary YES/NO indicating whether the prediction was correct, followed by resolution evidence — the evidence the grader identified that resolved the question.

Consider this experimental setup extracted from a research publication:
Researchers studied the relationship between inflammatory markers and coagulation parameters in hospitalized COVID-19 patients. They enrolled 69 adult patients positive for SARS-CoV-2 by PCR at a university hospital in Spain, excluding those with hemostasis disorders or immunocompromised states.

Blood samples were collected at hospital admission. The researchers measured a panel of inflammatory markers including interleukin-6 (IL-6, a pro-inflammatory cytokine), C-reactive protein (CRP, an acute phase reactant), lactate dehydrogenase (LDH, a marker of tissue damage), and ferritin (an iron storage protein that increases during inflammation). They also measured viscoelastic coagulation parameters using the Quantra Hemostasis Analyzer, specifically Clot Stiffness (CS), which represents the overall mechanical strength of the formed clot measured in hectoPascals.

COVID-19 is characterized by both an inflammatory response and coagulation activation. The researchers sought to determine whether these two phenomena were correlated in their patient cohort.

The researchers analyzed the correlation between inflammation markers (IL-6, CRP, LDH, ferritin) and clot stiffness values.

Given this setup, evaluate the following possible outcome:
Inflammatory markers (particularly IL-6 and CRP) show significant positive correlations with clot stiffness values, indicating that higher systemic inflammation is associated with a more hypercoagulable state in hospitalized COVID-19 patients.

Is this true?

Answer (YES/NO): YES